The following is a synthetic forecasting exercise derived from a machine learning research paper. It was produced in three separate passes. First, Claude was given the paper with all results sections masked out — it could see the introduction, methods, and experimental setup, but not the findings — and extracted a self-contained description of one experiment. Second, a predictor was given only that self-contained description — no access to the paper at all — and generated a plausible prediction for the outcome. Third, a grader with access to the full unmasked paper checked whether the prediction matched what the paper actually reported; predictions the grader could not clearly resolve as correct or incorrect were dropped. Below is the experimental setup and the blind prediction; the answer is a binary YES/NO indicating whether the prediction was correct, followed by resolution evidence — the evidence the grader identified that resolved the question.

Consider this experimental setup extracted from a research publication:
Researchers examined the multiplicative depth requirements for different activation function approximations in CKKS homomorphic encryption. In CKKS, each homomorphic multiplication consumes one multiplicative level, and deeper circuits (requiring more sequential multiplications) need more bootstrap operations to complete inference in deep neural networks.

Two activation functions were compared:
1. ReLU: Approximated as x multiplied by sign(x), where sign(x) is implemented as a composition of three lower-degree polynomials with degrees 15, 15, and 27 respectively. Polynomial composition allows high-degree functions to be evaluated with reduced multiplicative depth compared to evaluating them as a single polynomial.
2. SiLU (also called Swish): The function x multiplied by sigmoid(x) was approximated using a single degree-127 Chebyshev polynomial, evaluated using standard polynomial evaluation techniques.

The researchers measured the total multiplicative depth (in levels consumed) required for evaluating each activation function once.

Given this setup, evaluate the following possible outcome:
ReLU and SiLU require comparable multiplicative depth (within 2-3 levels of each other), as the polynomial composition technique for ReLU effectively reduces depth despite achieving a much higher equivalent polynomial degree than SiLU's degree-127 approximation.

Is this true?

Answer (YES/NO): NO